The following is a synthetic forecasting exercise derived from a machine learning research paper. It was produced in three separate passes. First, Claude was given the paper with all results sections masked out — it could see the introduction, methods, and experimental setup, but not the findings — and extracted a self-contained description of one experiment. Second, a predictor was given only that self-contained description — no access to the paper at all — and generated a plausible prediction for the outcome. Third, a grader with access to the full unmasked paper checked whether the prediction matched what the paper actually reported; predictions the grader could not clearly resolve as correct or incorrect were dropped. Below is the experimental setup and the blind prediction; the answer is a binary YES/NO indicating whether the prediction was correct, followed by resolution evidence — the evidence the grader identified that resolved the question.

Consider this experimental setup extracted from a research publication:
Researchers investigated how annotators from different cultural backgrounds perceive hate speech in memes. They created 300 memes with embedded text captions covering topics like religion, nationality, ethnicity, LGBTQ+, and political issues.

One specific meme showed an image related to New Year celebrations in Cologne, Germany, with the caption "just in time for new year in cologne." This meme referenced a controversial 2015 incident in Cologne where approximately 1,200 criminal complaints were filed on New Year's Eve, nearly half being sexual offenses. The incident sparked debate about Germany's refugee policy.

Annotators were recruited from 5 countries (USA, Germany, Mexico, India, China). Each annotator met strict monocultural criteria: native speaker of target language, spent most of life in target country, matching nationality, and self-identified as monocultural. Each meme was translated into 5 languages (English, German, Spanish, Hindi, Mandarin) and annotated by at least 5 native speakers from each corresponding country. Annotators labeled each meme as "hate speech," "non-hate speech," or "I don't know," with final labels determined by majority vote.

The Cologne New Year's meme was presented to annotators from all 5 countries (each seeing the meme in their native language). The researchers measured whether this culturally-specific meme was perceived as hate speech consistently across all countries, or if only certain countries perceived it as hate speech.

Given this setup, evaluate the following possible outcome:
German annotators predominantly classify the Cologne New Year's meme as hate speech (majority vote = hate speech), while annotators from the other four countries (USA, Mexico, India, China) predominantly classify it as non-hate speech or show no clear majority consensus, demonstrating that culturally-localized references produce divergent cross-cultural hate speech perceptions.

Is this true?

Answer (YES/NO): YES